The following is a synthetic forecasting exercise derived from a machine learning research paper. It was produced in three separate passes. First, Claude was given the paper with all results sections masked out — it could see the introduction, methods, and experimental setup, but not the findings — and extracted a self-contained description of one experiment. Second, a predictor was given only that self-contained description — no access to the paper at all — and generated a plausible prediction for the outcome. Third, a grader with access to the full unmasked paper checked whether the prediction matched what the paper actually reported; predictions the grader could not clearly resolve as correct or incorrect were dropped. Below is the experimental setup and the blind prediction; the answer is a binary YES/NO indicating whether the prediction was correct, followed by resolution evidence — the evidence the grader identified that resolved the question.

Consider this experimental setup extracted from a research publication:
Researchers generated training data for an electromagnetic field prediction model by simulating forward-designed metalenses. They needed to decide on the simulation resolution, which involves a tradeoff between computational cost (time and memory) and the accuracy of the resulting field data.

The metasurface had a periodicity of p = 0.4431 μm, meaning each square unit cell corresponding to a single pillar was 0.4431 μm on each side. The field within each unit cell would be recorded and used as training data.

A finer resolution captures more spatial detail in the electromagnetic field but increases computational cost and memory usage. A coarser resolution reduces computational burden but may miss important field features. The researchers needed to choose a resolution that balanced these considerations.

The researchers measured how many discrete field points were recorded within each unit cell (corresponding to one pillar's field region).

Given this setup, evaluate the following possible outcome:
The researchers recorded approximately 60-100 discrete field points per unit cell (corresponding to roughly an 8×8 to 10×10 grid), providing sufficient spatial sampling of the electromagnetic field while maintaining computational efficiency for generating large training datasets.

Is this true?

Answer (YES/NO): YES